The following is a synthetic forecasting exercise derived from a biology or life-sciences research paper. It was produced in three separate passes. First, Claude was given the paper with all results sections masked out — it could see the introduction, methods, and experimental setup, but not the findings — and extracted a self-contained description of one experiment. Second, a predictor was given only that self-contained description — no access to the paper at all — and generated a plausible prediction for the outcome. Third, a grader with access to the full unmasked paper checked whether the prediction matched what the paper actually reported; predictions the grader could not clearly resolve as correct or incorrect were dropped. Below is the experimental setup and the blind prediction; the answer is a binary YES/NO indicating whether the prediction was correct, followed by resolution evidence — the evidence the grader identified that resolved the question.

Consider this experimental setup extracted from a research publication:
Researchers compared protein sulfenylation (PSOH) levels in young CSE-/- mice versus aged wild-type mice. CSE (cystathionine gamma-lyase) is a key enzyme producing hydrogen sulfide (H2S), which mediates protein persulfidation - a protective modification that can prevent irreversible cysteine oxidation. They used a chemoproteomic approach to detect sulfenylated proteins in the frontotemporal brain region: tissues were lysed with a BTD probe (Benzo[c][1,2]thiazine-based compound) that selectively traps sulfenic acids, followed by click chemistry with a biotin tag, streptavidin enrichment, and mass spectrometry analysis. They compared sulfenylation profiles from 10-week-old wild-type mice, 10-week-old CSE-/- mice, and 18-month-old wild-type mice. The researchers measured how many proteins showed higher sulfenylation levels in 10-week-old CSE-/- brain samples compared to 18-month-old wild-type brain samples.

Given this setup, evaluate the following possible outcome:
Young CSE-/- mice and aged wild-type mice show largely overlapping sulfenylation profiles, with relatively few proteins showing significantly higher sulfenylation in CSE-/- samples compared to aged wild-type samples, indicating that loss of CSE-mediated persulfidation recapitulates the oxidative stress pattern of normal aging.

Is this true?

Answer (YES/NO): NO